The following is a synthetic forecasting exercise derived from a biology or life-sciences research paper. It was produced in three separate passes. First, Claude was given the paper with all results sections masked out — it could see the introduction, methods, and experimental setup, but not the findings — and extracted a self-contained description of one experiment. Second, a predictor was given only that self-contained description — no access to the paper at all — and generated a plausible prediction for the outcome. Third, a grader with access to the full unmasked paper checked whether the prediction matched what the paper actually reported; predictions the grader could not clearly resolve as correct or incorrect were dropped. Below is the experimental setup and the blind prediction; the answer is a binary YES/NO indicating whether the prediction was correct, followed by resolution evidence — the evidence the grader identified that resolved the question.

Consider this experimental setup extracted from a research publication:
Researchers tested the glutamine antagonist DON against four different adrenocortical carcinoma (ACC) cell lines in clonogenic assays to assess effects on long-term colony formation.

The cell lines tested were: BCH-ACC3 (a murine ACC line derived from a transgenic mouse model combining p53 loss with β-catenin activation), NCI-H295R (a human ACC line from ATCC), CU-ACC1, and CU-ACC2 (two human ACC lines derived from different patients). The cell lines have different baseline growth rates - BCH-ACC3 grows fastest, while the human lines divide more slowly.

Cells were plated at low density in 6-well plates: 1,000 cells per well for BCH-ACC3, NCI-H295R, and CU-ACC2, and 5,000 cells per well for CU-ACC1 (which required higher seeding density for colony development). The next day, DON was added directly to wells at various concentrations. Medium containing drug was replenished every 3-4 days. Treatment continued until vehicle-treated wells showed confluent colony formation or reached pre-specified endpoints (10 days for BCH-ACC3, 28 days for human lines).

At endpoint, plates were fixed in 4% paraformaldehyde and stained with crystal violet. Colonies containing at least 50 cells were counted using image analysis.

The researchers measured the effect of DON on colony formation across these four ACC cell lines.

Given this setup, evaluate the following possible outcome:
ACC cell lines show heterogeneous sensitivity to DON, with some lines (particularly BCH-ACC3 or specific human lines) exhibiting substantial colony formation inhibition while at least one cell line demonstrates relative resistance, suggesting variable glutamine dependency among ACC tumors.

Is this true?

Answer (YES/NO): NO